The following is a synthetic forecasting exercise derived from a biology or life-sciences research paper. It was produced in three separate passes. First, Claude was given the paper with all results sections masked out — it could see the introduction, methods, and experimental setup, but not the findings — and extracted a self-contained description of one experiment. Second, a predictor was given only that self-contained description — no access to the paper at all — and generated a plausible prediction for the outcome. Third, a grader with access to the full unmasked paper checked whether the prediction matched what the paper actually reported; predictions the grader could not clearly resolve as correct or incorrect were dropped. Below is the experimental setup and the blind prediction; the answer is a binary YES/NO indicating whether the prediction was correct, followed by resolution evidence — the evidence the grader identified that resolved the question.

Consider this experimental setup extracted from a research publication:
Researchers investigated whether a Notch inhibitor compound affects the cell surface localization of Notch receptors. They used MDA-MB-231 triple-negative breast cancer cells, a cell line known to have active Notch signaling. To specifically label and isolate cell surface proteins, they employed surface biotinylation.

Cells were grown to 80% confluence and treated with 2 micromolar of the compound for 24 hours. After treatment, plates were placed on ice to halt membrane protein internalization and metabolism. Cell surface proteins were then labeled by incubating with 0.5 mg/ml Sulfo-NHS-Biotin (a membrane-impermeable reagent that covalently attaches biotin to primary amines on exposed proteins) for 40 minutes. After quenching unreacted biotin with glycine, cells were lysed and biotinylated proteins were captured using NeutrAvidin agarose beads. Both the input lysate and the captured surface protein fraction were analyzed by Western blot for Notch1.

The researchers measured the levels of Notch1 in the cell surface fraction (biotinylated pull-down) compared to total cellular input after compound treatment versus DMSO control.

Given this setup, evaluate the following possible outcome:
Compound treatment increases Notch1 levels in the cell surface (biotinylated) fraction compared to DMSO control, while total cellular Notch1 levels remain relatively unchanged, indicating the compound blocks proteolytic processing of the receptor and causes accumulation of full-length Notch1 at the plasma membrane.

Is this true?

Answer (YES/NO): NO